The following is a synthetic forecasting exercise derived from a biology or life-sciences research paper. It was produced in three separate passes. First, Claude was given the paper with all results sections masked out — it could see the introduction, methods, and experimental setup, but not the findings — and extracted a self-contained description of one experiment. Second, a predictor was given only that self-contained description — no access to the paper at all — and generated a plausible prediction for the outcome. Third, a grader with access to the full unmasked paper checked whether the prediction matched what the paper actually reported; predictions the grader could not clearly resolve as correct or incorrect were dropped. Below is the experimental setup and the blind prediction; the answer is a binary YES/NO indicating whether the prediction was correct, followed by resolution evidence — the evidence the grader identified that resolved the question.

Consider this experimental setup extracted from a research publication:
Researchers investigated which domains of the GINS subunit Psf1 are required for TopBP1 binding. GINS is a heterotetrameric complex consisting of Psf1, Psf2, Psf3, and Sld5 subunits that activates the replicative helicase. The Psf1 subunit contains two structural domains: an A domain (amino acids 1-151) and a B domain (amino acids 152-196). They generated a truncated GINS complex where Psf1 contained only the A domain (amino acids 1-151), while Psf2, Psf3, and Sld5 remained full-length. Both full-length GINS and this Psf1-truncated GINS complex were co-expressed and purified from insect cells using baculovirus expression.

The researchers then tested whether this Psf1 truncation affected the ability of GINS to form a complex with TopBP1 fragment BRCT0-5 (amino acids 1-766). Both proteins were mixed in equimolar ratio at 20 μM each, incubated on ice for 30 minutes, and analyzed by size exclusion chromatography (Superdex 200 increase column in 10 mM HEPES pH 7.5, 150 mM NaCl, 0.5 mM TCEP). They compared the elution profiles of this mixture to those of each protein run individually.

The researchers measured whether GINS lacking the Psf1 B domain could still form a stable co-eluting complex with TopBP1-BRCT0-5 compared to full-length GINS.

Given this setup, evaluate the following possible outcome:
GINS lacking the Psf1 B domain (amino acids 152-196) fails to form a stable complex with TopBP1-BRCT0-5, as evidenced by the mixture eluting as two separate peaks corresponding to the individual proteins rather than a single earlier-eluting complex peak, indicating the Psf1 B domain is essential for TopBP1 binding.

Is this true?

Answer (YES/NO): NO